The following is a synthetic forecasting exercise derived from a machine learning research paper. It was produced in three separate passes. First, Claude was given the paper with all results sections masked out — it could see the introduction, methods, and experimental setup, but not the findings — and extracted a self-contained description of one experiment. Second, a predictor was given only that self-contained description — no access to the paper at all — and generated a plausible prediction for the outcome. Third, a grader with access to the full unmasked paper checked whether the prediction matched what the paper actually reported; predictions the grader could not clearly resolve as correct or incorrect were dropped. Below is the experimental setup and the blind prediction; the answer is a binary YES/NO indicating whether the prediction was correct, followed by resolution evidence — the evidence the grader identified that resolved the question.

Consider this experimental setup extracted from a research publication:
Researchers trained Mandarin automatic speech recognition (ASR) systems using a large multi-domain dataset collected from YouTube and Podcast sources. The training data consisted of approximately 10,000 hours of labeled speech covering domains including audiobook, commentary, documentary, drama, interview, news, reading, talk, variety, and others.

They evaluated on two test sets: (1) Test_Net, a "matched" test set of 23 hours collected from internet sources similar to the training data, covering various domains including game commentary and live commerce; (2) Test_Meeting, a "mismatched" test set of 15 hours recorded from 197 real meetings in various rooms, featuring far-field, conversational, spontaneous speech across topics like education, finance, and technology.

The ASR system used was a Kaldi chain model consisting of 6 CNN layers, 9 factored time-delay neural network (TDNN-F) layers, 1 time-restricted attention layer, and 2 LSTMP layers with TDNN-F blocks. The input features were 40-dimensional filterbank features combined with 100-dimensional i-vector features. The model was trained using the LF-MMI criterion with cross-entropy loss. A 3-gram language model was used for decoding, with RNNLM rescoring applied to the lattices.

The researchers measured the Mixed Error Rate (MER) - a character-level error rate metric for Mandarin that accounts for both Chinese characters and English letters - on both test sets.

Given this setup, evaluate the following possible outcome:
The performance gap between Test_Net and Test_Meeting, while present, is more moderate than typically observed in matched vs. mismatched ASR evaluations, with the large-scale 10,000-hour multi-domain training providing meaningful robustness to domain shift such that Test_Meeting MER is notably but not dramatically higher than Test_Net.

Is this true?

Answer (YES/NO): NO